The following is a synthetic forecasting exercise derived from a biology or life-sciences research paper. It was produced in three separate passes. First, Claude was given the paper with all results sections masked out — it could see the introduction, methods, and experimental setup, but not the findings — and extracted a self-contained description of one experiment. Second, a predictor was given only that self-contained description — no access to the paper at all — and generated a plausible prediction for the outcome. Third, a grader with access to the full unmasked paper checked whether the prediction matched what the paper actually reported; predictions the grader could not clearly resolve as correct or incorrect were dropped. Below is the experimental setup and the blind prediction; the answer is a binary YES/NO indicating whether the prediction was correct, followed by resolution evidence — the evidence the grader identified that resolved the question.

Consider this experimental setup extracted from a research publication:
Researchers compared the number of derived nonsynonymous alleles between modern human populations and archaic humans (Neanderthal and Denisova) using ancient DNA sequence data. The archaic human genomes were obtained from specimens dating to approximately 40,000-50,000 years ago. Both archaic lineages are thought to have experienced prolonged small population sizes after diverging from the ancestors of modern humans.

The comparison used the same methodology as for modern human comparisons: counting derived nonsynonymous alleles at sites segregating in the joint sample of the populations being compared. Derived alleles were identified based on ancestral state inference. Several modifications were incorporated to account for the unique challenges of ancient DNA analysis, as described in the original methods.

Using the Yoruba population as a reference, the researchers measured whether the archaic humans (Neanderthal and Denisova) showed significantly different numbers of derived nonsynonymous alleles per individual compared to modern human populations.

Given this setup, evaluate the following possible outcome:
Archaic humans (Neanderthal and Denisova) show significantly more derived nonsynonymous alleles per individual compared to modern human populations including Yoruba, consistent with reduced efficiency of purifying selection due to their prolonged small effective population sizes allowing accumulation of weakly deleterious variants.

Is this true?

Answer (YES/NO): NO